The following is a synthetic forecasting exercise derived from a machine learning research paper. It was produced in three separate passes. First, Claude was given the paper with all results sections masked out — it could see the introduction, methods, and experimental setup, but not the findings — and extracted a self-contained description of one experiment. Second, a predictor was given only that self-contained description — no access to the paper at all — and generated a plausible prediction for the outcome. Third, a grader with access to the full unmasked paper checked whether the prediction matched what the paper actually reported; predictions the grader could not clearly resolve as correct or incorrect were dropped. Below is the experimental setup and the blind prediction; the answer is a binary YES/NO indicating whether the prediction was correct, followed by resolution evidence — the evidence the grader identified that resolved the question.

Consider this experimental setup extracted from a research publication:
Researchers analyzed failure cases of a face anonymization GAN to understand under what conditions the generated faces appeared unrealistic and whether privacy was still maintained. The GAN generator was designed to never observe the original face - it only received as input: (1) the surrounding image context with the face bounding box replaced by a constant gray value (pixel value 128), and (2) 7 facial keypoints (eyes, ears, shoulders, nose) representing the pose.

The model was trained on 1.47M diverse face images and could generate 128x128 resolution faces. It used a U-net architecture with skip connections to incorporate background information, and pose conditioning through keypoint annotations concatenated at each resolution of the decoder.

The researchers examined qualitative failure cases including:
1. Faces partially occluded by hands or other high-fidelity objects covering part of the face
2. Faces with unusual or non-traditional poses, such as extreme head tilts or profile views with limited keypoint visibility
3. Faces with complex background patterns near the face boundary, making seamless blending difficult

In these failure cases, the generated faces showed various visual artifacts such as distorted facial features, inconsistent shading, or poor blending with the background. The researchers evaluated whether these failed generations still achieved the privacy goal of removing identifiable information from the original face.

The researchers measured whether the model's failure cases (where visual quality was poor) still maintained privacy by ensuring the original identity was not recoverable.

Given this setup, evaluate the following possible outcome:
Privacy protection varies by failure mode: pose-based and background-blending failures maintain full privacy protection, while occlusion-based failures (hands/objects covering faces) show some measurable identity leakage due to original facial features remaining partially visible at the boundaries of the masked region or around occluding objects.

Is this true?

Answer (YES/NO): NO